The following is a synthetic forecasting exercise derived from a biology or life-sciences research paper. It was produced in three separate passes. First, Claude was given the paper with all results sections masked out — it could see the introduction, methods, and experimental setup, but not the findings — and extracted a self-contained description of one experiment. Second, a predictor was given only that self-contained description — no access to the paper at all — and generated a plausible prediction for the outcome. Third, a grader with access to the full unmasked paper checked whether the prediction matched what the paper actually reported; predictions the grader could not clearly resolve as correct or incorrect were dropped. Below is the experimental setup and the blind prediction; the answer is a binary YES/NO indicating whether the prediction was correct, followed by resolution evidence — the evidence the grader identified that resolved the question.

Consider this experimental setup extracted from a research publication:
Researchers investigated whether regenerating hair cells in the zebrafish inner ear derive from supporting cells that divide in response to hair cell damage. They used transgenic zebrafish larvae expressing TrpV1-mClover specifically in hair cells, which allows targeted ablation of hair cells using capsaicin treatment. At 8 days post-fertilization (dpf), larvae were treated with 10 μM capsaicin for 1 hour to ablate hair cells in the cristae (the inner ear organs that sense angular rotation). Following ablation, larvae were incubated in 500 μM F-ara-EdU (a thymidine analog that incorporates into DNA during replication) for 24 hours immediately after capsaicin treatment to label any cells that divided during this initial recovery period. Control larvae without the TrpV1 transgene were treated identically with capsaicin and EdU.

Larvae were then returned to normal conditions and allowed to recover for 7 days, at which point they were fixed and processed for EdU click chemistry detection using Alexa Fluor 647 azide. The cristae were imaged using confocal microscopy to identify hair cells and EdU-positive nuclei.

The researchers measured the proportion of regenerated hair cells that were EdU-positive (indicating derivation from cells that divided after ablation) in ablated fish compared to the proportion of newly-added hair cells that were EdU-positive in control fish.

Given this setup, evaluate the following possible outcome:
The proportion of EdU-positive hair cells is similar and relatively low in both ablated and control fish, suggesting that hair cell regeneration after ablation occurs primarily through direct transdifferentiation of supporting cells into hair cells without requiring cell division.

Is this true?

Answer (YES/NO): YES